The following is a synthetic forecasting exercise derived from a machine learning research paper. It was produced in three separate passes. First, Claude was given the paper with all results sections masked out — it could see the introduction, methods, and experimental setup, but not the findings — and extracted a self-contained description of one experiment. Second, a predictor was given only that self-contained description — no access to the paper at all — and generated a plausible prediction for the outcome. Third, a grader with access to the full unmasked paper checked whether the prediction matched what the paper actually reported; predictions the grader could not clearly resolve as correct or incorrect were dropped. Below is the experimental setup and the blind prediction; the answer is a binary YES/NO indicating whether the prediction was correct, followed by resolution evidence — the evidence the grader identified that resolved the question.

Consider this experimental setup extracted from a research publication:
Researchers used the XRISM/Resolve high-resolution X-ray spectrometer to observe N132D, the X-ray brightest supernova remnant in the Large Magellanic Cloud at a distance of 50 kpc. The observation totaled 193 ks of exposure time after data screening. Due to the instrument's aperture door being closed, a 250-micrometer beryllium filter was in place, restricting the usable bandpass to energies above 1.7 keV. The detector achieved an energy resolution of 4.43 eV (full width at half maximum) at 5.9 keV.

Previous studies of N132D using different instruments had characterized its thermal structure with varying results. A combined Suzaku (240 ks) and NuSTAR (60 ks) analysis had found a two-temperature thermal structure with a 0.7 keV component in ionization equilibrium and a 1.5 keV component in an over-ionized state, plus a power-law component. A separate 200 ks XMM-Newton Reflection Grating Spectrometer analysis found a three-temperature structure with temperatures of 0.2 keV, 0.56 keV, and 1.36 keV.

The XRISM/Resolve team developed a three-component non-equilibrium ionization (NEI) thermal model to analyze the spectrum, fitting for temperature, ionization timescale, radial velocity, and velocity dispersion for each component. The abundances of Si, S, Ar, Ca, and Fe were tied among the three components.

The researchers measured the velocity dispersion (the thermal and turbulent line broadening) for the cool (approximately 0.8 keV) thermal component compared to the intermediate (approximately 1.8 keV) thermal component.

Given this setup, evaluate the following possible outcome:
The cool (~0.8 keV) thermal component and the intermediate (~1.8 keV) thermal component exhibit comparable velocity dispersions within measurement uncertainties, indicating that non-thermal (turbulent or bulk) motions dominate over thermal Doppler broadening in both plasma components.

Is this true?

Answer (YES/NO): NO